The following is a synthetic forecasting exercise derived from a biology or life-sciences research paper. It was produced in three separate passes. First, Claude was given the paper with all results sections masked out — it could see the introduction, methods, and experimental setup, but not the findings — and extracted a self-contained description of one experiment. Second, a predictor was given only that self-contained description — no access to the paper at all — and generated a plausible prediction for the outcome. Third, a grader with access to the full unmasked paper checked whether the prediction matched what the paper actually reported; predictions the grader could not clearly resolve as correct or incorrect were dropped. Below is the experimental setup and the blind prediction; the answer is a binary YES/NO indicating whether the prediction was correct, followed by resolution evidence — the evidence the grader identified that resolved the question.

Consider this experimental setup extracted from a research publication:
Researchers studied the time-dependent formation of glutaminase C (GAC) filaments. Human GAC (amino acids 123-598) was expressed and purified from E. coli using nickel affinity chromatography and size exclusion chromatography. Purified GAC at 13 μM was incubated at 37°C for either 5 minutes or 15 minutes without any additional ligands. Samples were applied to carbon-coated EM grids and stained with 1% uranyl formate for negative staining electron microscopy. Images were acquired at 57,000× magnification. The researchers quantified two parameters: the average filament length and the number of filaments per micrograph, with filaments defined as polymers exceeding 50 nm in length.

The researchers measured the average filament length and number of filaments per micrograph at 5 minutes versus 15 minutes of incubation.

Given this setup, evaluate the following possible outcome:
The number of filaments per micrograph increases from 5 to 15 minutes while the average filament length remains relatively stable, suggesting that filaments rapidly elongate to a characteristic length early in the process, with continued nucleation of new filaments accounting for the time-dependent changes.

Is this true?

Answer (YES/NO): NO